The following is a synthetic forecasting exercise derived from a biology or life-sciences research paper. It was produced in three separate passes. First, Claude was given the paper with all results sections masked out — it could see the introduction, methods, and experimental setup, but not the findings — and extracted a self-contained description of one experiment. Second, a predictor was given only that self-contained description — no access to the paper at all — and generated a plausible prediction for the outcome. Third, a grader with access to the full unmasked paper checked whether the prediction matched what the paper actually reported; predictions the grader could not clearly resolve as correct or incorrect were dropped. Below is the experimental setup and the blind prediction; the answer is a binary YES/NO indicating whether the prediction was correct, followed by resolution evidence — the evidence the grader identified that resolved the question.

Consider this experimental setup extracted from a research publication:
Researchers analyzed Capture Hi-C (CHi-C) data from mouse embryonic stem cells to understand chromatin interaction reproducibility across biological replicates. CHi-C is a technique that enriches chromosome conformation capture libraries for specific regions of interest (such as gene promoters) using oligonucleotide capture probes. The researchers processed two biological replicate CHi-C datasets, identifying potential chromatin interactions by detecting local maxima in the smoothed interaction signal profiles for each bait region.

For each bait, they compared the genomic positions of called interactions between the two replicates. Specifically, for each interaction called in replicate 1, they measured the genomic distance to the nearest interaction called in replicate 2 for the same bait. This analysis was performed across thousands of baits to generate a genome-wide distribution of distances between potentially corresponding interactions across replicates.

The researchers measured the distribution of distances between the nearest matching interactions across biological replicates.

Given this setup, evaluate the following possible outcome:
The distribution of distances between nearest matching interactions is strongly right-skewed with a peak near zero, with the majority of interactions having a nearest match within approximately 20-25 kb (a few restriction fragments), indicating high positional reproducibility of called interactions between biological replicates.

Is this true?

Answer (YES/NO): NO